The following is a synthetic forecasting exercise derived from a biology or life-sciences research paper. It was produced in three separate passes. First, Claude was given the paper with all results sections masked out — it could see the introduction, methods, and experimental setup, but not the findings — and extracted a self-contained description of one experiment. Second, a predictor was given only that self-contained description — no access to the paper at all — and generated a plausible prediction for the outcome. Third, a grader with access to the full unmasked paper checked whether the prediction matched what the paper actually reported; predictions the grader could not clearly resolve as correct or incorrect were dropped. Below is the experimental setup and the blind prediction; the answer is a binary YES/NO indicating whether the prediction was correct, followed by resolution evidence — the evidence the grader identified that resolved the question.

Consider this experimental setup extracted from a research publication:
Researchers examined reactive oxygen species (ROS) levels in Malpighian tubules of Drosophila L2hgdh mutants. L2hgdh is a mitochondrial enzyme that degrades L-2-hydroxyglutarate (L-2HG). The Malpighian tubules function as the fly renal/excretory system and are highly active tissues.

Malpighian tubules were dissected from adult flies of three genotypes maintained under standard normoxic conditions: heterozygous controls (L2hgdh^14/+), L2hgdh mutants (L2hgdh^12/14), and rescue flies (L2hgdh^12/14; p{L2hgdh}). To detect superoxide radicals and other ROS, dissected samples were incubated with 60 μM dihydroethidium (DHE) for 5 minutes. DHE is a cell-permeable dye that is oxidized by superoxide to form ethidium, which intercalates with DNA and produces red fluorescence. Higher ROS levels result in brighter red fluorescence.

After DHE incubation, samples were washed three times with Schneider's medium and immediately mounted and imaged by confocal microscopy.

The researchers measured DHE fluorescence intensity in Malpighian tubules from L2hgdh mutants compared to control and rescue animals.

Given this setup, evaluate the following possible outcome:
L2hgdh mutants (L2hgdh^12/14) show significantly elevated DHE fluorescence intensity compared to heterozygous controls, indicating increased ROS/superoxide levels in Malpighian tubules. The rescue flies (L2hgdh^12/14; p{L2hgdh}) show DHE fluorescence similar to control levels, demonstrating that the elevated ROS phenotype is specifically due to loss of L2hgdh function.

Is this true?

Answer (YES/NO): YES